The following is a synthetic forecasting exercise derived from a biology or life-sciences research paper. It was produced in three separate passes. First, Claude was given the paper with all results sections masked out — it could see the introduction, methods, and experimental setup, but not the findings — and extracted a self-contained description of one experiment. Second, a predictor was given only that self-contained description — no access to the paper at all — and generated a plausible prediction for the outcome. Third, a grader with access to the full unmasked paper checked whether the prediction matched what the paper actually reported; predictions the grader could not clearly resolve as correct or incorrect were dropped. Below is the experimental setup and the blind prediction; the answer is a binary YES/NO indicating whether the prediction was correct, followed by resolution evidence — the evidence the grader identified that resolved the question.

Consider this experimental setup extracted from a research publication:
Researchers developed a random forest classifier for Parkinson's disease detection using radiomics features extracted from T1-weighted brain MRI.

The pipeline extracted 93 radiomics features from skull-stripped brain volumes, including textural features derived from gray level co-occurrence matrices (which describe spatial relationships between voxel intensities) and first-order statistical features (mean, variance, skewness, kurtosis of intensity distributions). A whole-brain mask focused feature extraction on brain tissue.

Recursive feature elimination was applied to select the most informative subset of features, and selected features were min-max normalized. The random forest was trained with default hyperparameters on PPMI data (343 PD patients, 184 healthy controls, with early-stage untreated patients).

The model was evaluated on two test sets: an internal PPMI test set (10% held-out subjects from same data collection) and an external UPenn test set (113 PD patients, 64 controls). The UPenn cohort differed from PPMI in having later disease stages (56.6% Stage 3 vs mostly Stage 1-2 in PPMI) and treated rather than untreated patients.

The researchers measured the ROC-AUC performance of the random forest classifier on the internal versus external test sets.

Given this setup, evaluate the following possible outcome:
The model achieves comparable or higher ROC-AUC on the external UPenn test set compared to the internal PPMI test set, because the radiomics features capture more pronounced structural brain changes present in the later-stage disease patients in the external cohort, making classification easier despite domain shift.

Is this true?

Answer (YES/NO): YES